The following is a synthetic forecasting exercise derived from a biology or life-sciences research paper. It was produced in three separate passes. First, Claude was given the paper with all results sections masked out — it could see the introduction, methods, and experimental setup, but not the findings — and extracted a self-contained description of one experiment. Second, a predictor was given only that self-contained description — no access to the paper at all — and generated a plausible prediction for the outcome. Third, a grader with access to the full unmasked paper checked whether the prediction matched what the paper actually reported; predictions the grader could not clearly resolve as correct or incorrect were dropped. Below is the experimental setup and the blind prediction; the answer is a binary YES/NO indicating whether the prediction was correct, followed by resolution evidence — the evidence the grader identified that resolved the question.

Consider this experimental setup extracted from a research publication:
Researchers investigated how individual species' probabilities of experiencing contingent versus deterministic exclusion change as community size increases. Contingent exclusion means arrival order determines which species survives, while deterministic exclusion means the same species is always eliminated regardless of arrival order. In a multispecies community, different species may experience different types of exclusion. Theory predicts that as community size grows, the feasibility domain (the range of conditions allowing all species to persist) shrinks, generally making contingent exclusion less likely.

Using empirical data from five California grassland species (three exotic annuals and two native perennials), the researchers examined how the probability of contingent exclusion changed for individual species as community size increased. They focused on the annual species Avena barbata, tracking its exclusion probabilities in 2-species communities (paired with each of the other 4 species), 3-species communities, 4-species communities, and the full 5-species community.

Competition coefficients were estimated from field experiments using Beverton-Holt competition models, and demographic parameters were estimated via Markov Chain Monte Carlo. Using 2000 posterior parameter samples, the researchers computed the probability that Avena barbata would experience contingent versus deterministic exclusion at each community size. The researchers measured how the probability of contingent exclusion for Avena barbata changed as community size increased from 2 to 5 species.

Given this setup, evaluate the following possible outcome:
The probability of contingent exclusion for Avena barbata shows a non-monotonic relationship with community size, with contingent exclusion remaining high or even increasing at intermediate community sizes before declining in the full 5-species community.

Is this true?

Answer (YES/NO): NO